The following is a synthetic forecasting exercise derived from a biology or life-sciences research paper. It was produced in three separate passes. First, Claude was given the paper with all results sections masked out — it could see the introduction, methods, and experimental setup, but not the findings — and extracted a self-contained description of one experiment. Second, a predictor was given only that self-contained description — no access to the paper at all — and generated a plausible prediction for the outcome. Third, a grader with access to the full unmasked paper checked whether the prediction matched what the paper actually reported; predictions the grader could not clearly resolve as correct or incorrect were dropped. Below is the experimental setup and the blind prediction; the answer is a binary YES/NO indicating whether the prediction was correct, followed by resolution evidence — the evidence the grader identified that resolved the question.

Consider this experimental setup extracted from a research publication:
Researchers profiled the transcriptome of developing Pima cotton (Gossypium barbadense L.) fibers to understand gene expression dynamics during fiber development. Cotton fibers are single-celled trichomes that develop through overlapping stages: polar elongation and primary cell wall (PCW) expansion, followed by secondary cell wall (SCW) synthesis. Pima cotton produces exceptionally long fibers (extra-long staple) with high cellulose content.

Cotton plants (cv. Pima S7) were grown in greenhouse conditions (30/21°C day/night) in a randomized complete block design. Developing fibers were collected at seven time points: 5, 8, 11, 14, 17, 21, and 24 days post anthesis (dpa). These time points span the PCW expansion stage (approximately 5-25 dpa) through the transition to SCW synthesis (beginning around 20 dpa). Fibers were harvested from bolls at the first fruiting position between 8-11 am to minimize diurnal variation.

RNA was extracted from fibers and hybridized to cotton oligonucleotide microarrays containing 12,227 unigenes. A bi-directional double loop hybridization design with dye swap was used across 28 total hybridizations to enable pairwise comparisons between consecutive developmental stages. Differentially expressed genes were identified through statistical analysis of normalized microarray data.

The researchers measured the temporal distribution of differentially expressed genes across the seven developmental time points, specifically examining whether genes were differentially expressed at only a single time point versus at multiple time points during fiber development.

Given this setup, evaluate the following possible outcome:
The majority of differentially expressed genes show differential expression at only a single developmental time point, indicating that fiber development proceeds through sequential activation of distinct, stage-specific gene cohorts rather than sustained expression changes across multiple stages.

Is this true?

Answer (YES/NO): NO